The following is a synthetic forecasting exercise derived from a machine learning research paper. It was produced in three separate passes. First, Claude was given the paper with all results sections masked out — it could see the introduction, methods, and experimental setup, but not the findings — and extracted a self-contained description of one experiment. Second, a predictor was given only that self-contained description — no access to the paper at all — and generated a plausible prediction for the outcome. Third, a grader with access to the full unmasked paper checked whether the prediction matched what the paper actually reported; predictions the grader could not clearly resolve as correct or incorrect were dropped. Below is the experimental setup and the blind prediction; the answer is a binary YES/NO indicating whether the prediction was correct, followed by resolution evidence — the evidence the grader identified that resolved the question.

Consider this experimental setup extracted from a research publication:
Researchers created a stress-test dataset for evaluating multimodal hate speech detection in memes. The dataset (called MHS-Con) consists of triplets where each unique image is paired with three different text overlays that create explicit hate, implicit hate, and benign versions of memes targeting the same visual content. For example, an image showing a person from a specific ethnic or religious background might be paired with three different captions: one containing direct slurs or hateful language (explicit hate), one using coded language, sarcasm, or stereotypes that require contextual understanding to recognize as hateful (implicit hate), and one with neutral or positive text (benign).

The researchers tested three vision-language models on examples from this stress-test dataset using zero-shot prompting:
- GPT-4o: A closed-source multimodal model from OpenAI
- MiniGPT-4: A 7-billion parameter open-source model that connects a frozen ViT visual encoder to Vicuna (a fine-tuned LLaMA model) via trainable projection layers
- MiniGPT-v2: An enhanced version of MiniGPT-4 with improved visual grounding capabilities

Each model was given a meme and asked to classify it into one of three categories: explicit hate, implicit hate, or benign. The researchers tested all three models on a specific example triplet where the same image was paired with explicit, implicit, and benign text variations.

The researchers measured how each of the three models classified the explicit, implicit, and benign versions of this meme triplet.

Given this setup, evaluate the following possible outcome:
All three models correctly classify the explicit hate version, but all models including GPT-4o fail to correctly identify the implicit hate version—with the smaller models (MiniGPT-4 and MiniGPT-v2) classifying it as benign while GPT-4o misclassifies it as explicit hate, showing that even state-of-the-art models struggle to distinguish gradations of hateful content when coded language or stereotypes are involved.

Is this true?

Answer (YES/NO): NO